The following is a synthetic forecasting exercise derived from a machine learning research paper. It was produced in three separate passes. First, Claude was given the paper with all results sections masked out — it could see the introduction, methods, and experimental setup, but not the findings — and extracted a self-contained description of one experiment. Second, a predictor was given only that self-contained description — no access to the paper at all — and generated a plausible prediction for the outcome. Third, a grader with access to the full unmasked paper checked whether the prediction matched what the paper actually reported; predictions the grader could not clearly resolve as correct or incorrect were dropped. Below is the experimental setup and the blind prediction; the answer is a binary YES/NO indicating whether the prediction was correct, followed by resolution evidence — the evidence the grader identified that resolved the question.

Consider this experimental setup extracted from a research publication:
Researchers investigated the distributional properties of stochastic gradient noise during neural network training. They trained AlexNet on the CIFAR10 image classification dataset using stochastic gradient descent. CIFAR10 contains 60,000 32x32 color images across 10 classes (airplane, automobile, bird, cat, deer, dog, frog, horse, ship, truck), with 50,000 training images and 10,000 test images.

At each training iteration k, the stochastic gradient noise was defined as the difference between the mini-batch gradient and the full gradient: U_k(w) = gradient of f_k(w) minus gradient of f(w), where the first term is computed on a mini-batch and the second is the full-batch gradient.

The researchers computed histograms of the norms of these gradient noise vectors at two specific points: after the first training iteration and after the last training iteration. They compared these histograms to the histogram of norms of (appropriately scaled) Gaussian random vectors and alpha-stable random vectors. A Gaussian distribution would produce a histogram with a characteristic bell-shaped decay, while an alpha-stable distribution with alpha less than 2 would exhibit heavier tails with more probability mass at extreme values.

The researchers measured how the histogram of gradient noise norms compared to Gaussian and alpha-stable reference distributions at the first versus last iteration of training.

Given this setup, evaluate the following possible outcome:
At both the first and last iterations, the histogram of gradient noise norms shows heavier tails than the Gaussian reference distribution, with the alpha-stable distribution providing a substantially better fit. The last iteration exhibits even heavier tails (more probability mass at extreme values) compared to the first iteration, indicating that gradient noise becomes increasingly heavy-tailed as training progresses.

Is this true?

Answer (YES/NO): NO